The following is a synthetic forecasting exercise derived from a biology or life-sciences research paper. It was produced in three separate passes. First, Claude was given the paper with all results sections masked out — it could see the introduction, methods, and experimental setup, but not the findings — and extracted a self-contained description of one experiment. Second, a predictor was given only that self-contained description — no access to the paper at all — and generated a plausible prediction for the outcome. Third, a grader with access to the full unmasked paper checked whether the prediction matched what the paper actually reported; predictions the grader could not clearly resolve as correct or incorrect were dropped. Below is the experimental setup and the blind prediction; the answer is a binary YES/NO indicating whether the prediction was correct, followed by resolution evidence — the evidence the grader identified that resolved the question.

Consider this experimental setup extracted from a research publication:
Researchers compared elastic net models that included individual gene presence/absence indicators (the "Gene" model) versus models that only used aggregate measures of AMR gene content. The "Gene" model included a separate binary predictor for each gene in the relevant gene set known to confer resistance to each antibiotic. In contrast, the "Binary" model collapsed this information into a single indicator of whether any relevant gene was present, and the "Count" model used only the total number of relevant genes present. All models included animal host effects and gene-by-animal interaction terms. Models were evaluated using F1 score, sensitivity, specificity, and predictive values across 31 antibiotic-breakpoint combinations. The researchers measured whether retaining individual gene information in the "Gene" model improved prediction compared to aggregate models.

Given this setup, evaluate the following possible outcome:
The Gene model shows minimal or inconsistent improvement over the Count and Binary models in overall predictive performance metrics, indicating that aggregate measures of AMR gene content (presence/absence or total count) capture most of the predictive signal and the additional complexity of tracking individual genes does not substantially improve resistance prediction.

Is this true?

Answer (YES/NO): YES